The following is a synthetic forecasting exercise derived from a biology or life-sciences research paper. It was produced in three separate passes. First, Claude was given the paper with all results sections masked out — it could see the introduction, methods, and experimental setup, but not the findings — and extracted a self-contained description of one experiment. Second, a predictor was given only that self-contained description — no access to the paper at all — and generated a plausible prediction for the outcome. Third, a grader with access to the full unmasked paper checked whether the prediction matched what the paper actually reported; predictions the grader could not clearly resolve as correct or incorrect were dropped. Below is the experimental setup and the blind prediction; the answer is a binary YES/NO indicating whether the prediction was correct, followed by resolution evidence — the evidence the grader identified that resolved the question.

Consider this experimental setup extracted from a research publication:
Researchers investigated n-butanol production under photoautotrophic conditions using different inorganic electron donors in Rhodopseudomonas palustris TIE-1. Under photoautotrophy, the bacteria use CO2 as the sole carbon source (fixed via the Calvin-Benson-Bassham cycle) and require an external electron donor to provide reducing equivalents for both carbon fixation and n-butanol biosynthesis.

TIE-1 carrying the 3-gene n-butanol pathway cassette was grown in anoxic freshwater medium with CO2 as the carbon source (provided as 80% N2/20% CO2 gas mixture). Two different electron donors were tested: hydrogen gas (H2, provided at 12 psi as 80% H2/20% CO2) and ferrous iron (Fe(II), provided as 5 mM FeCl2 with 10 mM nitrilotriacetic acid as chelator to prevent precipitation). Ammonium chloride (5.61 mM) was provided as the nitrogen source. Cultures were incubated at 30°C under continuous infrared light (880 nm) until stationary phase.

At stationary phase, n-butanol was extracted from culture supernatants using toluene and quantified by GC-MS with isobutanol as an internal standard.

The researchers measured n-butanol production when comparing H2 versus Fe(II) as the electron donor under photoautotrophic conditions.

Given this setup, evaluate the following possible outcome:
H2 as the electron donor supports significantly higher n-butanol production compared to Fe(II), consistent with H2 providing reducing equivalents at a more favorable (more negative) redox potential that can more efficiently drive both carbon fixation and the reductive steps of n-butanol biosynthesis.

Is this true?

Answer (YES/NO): YES